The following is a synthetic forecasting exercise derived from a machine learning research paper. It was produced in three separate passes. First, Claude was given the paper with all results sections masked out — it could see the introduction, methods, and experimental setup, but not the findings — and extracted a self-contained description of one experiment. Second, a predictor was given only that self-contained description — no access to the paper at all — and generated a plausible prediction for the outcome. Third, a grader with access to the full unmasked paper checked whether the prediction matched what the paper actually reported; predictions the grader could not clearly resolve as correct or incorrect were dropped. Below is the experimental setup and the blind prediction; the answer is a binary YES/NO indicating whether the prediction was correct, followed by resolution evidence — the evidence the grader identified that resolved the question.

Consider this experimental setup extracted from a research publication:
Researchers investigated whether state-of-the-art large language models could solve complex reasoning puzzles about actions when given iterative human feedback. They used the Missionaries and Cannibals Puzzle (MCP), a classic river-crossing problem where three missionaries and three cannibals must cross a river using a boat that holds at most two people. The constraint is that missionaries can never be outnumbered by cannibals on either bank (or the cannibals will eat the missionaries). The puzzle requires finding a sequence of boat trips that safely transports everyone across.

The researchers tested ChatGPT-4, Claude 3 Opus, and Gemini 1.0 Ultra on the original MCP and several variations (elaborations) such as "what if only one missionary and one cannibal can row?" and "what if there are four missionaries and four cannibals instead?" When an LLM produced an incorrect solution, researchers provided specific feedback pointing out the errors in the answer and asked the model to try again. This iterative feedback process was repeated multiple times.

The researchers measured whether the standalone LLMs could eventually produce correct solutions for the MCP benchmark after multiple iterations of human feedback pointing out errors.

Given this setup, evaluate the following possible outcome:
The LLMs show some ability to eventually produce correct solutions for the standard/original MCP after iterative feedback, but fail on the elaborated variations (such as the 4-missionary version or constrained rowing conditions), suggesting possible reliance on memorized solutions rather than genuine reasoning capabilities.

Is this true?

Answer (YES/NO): NO